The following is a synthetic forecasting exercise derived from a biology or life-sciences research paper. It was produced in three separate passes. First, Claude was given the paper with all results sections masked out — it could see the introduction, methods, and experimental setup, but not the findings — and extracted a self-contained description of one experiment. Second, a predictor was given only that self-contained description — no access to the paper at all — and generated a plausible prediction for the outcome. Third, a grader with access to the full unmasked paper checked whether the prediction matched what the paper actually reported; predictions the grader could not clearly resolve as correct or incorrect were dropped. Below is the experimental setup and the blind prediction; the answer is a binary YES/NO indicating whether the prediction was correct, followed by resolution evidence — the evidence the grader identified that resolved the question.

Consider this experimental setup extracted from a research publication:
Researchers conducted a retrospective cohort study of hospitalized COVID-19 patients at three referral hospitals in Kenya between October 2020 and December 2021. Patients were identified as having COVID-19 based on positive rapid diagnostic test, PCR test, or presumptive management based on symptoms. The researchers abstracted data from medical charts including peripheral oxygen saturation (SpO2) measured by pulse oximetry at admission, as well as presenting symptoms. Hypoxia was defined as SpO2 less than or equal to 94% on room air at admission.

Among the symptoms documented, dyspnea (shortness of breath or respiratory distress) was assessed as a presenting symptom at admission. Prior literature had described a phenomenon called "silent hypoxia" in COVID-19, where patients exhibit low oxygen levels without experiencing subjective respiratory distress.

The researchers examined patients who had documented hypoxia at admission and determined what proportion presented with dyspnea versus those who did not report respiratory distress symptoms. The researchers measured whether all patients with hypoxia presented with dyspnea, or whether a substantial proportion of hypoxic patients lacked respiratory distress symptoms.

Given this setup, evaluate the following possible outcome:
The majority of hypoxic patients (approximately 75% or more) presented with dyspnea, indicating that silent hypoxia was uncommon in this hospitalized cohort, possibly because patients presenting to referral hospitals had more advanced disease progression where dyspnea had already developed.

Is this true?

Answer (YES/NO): NO